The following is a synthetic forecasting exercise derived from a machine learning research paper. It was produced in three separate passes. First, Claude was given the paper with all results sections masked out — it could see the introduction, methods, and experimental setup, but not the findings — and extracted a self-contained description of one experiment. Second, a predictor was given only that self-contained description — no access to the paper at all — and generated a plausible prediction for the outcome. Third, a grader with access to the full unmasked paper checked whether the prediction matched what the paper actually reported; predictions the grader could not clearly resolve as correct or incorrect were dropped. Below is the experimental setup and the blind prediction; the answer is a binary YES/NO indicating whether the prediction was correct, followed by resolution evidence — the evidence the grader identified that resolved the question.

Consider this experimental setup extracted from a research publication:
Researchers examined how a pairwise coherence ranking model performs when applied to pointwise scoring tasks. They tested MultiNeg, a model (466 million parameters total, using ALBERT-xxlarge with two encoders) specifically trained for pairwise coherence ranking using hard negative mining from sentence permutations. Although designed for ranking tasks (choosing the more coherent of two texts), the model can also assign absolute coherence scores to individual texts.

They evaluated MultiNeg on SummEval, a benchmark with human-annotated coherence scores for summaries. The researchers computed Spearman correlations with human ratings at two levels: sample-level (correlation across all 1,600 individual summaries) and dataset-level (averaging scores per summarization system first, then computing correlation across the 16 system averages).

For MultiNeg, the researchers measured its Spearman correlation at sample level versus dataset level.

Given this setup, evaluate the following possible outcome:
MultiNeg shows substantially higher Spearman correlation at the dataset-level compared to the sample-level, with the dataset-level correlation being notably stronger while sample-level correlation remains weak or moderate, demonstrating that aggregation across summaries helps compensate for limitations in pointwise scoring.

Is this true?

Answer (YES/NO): NO